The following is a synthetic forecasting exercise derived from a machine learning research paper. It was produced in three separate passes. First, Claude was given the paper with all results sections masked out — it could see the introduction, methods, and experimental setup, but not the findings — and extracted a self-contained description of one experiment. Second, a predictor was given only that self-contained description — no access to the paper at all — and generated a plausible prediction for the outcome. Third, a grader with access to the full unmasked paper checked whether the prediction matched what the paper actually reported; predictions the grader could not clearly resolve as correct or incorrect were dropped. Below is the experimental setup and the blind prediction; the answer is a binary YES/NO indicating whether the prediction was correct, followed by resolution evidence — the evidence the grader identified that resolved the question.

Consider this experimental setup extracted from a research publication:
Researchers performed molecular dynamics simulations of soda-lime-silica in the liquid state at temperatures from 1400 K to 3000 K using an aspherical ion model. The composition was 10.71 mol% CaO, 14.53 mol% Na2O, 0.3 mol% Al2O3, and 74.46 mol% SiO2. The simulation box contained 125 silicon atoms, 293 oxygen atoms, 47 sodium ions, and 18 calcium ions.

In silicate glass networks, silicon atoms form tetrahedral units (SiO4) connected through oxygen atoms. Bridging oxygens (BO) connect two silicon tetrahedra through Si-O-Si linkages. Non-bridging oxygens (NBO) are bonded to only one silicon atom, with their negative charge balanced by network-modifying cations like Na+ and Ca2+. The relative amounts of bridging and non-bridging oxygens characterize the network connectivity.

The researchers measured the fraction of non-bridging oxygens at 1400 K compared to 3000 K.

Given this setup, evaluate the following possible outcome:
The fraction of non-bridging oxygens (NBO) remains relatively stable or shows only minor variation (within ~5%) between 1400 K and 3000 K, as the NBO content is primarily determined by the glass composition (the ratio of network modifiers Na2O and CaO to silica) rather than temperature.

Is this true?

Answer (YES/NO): YES